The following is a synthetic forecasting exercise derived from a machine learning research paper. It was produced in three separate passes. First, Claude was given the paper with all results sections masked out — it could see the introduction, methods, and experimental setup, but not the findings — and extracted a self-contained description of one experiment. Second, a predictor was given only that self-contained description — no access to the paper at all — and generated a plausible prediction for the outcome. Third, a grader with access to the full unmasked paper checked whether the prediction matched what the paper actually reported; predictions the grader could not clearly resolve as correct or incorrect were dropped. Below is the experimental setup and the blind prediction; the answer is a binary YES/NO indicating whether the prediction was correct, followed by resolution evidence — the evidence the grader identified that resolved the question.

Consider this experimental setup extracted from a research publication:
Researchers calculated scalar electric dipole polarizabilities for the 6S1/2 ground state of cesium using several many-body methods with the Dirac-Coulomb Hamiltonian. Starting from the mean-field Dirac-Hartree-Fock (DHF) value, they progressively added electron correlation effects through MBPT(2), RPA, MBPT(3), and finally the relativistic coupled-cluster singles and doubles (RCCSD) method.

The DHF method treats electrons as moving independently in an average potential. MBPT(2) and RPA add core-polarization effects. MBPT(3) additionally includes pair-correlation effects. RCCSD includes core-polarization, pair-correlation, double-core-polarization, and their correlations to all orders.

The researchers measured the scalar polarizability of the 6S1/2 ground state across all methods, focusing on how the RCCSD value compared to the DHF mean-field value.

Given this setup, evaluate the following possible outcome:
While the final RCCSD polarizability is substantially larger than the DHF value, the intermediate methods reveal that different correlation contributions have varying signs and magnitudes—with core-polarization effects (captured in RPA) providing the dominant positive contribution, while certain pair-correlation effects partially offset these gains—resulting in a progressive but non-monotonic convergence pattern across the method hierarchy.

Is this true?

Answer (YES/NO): NO